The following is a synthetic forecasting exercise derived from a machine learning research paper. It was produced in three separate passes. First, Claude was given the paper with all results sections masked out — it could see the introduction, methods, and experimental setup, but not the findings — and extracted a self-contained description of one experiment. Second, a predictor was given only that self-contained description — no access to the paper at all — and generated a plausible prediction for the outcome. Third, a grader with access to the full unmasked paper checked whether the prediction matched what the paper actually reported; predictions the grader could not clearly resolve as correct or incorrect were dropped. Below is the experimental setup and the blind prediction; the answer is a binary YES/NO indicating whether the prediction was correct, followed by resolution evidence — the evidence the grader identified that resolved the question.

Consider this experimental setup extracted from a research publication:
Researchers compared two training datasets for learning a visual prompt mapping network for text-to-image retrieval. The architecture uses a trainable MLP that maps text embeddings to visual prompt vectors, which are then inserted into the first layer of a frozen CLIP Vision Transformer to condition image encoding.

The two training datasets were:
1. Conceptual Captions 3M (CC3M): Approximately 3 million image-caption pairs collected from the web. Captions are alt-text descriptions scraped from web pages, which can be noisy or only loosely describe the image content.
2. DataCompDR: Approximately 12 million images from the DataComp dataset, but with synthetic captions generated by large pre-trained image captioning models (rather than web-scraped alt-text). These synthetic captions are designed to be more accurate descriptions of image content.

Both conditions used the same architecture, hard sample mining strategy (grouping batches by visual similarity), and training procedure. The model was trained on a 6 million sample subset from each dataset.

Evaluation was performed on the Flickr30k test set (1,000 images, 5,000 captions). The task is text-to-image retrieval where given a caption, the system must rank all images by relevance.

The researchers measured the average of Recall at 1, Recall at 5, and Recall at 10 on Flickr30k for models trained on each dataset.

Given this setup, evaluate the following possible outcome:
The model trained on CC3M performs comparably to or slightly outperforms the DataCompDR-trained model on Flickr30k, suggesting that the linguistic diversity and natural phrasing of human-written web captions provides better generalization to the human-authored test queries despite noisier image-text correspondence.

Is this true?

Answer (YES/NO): NO